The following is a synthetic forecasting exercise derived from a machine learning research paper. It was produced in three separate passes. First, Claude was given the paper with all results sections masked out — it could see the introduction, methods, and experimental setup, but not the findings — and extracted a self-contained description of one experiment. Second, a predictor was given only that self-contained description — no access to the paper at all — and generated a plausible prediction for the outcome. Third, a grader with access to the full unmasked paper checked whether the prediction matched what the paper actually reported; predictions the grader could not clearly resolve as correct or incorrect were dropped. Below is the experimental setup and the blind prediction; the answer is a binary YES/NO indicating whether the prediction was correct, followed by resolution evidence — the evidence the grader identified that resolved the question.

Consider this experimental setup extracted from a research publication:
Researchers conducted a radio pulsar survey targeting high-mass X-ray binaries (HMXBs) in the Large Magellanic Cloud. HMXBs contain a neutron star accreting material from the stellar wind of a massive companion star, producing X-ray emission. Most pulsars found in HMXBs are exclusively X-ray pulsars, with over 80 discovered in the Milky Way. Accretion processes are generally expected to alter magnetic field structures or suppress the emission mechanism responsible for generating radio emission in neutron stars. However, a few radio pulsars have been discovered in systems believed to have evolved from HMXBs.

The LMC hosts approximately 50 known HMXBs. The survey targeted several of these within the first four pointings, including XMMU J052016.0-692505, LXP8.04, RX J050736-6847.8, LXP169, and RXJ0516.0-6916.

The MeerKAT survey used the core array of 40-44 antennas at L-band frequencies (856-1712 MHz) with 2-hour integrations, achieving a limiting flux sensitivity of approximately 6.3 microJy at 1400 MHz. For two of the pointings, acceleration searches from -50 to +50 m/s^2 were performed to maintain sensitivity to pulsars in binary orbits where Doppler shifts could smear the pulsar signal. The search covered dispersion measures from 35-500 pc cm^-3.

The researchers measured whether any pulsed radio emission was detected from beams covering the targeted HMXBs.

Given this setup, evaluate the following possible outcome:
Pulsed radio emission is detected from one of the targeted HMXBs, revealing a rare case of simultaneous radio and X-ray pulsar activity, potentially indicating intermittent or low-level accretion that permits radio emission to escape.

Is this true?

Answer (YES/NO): NO